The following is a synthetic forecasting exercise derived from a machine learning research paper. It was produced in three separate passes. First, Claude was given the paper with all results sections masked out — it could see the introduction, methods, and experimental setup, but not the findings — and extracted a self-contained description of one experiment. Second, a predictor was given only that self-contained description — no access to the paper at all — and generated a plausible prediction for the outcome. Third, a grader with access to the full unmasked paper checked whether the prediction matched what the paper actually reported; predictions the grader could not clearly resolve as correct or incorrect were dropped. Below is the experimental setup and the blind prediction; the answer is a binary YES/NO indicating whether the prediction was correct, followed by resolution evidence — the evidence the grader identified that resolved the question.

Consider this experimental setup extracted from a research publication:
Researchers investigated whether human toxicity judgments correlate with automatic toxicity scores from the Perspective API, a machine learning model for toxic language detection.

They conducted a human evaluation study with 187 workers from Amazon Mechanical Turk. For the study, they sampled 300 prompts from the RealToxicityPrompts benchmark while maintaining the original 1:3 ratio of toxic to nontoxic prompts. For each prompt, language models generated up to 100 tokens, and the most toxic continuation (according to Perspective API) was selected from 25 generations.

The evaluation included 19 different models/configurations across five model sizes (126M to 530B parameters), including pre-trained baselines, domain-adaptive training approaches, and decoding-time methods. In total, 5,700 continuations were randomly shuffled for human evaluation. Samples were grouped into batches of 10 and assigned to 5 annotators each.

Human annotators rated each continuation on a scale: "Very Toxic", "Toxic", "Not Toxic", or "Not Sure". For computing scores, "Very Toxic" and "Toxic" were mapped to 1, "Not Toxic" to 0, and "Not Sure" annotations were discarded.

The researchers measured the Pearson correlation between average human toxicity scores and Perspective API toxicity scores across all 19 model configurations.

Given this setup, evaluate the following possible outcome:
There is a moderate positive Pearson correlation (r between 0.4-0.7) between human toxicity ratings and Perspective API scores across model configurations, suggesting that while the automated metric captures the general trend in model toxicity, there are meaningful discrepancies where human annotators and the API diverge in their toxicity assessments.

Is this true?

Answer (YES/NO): NO